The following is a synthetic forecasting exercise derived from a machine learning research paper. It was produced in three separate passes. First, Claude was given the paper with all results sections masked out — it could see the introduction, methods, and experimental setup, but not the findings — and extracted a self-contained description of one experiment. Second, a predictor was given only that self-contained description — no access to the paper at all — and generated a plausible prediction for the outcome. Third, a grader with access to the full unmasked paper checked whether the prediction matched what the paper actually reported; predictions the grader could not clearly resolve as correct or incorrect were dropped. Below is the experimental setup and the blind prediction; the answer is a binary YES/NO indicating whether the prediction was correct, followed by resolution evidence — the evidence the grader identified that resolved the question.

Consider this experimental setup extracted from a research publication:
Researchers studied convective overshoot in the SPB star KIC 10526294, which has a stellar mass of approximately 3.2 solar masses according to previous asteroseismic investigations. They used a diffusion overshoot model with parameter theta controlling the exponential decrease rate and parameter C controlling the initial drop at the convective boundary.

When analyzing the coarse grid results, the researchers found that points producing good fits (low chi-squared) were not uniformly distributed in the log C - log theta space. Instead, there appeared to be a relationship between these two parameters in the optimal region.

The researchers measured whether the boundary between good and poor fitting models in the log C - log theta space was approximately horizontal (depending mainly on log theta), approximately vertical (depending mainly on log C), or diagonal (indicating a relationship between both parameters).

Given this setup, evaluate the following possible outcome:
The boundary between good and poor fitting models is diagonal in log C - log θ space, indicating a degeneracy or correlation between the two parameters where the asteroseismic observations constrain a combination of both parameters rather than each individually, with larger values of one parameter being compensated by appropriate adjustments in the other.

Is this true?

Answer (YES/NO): NO